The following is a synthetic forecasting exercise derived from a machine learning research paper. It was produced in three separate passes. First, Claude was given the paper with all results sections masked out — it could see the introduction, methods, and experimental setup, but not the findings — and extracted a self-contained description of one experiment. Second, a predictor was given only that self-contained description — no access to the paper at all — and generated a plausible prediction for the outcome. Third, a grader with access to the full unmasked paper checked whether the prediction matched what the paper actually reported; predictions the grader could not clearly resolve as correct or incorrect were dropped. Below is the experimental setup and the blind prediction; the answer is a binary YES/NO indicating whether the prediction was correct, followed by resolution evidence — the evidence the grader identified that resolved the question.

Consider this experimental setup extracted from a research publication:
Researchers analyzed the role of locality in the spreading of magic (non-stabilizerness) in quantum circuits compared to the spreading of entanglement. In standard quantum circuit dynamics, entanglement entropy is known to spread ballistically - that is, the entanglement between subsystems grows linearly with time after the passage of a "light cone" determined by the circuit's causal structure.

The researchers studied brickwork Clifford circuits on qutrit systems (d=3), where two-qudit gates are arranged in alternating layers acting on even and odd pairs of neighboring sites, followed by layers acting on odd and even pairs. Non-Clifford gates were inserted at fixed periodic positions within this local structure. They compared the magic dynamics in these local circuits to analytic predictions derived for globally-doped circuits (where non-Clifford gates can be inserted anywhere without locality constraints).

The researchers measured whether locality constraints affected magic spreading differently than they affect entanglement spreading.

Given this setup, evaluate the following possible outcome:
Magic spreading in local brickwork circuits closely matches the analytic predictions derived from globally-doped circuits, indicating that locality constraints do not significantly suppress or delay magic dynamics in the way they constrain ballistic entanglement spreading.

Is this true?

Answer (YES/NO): YES